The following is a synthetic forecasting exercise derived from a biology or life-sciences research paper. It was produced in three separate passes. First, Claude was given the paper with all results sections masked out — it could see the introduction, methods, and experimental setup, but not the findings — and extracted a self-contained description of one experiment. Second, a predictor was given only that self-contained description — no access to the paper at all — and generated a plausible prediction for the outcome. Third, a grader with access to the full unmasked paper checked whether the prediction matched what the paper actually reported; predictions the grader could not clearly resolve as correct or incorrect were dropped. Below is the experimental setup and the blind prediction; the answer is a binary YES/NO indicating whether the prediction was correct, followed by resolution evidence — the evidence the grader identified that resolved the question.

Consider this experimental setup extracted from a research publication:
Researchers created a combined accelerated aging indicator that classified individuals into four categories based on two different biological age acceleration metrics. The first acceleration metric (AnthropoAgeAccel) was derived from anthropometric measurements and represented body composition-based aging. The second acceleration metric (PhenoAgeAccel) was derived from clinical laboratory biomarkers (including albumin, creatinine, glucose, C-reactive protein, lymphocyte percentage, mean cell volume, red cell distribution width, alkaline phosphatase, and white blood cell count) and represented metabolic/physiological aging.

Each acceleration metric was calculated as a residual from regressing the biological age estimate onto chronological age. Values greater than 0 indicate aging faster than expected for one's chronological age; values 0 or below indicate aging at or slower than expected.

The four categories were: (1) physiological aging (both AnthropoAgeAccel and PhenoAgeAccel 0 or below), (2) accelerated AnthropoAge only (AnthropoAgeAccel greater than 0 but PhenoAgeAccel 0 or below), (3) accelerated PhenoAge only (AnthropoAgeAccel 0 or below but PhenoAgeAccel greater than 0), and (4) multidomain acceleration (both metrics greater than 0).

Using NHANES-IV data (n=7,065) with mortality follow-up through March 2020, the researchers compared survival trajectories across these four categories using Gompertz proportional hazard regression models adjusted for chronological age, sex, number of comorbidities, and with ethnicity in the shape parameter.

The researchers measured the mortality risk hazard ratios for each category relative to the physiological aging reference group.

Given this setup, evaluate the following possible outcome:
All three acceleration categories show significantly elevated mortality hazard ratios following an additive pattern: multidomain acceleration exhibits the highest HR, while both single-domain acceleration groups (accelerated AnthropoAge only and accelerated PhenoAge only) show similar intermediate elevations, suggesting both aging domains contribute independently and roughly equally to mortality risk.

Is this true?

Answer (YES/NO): NO